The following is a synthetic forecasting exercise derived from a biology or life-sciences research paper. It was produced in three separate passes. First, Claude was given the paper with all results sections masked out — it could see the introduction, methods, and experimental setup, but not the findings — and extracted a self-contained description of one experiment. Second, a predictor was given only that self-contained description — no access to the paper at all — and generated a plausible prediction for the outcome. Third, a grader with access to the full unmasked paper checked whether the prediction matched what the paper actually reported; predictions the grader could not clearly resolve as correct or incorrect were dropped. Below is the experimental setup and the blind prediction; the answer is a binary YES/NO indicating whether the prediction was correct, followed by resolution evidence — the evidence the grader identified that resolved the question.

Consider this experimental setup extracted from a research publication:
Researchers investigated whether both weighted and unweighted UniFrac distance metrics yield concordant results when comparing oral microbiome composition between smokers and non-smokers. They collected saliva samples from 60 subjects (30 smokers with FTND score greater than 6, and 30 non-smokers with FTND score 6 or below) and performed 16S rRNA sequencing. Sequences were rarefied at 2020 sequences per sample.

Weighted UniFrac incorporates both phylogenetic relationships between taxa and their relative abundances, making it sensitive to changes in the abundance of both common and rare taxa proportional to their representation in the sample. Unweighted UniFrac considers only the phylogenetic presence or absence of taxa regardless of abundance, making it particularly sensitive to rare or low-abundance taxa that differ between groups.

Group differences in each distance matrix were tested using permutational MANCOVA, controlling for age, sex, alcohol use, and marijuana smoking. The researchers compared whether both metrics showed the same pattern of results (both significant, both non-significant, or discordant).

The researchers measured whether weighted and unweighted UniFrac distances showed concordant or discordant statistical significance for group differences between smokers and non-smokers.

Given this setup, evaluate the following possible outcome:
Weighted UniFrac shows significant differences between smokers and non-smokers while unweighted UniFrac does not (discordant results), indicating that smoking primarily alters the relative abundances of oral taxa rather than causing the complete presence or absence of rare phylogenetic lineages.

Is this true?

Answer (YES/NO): NO